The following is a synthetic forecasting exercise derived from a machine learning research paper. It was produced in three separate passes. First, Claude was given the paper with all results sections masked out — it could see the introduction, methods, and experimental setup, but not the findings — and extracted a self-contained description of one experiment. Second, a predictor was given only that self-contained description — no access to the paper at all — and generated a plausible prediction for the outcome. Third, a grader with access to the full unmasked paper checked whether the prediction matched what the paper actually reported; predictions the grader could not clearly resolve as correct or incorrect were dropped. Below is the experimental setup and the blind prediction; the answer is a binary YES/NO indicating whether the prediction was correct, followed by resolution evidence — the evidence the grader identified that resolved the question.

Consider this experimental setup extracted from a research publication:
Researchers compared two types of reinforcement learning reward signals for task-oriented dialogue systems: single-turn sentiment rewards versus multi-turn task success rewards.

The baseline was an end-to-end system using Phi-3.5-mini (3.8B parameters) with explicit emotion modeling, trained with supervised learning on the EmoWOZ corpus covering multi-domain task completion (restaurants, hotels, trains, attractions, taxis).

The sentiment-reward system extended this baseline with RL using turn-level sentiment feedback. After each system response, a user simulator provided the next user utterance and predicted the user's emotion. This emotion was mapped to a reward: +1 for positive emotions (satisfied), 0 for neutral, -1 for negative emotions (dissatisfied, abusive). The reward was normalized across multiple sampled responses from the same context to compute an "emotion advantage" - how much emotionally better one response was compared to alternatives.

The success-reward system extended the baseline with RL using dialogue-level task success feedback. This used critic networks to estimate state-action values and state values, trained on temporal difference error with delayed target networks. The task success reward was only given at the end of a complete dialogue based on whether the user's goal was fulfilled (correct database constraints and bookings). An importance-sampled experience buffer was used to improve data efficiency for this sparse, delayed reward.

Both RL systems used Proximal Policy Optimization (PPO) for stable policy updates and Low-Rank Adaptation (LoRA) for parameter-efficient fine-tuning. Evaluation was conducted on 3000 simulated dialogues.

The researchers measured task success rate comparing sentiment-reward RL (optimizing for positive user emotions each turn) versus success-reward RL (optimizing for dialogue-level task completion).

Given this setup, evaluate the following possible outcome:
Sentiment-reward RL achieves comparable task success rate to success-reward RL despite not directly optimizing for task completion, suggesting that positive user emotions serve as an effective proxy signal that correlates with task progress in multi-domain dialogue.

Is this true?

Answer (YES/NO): YES